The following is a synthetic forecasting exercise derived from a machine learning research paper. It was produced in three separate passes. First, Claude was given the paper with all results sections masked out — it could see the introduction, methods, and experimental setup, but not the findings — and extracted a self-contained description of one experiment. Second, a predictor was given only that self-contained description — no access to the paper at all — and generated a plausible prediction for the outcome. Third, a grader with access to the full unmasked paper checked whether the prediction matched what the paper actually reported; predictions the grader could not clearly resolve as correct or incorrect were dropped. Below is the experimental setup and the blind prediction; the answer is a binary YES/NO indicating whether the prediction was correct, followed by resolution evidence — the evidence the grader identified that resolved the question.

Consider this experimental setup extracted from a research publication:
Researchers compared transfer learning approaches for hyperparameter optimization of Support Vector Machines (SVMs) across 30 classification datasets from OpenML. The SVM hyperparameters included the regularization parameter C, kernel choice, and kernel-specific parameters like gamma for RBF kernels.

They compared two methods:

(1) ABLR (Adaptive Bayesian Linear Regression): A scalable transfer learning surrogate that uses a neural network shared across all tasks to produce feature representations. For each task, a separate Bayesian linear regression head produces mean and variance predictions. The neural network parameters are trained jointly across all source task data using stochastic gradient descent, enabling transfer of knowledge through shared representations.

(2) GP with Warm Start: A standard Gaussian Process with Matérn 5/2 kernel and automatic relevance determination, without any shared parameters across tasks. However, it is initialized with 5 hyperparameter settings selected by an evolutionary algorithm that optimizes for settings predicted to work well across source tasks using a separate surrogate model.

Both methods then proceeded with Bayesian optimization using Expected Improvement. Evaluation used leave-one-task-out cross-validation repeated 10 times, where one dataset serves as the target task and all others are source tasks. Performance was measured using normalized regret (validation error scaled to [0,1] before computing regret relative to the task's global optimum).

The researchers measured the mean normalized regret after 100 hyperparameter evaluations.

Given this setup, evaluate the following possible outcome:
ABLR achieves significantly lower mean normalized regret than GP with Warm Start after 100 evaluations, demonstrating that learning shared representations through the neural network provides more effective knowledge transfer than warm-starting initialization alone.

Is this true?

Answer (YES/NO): NO